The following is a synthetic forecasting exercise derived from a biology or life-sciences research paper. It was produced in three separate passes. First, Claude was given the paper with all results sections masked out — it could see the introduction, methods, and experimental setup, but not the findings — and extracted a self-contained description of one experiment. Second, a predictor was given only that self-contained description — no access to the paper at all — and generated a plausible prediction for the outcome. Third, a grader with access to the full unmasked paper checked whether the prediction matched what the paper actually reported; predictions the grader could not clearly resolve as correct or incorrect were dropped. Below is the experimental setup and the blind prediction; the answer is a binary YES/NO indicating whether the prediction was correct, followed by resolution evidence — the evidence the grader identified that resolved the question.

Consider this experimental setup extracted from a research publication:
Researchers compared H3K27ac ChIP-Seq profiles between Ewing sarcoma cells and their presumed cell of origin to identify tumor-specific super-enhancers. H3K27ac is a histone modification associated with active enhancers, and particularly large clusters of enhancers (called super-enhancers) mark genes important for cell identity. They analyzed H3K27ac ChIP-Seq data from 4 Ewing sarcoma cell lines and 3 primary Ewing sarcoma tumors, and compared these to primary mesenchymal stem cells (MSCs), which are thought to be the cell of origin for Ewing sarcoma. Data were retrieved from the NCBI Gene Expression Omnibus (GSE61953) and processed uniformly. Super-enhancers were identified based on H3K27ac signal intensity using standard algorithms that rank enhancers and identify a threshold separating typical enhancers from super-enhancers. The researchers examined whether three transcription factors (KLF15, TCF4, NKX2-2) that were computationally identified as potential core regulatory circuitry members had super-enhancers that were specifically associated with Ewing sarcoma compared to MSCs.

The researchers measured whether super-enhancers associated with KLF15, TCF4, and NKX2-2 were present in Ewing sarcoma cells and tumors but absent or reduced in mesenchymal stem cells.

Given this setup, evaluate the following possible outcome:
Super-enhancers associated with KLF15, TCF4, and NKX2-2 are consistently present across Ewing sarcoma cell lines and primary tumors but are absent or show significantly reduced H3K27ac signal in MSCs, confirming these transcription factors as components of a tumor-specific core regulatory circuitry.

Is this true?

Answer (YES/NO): YES